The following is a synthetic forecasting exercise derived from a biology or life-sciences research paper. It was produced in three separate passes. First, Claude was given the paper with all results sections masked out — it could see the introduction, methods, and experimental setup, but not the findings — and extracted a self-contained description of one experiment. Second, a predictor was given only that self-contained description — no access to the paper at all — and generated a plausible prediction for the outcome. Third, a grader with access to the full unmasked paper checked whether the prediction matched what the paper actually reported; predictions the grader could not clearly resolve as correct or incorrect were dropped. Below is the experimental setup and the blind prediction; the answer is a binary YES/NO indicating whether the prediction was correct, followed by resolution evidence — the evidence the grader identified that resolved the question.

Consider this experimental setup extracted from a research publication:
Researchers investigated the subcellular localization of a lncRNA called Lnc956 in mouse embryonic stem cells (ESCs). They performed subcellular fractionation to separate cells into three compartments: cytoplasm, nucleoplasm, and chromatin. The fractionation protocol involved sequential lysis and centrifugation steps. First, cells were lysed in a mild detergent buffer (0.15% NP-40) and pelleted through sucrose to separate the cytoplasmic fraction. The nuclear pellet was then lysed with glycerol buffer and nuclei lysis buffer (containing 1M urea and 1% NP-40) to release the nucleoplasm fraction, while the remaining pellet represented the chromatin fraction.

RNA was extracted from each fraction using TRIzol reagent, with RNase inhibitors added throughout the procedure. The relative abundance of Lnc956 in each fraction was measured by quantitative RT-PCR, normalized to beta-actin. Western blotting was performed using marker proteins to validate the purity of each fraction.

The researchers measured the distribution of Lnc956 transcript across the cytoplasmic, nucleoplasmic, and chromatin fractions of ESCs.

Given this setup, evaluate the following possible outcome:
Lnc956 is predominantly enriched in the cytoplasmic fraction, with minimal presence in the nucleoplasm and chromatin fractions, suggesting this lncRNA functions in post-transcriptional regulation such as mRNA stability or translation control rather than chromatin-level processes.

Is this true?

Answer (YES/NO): NO